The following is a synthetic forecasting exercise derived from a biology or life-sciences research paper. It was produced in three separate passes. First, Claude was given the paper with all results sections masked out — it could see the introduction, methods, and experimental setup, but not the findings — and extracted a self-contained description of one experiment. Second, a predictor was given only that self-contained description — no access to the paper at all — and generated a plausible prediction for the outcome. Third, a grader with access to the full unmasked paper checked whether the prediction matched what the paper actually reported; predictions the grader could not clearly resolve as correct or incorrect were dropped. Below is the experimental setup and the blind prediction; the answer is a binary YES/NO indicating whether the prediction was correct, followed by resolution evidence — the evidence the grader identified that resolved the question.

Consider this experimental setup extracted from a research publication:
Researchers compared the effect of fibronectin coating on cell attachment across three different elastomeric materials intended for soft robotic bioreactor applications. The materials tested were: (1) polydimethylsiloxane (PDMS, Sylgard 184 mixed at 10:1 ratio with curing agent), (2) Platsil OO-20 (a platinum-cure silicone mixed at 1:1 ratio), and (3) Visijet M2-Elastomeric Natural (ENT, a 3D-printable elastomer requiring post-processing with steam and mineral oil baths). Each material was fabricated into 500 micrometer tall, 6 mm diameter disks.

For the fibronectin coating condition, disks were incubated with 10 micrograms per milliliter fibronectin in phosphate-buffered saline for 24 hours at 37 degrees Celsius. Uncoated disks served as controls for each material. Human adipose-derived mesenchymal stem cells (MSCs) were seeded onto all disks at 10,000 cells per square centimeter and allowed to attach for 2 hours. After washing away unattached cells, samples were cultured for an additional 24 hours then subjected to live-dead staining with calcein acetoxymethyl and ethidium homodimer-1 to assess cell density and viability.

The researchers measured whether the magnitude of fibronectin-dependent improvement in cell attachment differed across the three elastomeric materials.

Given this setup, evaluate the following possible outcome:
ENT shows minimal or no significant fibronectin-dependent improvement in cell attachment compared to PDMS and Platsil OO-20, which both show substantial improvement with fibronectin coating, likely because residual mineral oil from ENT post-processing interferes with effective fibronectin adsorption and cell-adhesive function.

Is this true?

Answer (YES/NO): NO